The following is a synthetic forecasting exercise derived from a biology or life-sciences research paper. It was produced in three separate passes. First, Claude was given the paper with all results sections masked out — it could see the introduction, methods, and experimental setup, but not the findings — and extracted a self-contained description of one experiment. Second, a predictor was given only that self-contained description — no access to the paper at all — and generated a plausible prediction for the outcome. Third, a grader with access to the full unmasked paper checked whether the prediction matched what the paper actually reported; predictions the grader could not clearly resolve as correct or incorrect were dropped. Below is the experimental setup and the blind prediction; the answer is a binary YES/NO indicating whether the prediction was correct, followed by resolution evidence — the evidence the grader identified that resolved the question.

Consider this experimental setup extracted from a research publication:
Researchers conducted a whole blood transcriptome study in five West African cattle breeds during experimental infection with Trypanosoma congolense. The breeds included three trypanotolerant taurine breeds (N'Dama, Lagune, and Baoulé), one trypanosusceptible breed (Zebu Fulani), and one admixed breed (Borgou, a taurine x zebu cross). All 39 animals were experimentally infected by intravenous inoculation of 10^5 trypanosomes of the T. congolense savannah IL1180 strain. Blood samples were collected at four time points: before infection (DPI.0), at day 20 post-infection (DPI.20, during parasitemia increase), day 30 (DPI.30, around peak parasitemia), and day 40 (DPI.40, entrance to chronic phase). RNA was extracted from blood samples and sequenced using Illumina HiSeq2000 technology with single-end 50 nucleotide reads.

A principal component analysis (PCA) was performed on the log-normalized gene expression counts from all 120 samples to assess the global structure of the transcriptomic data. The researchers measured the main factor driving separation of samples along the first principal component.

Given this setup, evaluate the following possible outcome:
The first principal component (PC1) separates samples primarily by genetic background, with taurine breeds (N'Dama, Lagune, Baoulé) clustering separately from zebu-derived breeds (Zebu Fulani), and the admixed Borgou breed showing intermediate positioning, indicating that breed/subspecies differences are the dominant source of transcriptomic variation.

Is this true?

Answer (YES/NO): NO